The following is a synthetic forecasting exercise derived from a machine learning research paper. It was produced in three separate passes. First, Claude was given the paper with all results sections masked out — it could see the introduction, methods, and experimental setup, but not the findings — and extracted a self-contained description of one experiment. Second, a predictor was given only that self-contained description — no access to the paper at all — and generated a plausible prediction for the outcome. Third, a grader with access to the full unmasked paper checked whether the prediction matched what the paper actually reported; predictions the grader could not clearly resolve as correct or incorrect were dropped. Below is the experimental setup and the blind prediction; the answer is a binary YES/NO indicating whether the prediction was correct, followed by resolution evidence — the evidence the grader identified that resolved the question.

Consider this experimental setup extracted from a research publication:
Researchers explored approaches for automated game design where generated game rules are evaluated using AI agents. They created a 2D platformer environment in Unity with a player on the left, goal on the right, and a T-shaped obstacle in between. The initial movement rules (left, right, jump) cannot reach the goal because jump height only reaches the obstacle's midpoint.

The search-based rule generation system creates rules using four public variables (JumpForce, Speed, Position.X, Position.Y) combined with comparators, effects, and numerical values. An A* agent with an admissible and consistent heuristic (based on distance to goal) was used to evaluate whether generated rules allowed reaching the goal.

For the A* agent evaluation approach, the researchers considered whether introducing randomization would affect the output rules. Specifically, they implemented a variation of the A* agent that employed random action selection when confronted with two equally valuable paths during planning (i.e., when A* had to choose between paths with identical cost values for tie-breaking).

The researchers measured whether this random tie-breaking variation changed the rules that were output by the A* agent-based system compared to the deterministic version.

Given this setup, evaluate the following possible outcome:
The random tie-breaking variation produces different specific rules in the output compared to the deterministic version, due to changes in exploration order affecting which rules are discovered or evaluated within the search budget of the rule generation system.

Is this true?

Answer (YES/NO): NO